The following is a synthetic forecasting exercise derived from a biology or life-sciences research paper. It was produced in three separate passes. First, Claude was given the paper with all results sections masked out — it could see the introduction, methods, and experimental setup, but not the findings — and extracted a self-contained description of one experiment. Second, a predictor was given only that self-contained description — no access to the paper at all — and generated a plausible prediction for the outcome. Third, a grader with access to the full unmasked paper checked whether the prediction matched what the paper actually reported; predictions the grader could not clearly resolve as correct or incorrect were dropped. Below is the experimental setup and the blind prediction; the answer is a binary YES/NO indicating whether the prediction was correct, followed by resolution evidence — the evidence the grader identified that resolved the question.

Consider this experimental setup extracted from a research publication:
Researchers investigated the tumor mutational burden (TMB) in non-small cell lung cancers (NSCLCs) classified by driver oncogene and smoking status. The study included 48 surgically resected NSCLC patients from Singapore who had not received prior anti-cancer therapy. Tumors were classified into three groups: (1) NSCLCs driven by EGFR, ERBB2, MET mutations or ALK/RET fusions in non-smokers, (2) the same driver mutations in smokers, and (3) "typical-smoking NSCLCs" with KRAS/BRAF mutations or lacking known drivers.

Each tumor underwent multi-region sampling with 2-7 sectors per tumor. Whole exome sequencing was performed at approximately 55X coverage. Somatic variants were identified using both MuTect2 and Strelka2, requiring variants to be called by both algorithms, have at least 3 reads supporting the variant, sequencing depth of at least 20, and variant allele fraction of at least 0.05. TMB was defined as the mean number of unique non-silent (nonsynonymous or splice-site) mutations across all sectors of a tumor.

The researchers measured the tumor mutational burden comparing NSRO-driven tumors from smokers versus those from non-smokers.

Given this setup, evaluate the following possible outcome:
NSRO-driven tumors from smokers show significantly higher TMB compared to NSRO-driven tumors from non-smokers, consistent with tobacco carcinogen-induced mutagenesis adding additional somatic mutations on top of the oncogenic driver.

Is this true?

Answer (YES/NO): NO